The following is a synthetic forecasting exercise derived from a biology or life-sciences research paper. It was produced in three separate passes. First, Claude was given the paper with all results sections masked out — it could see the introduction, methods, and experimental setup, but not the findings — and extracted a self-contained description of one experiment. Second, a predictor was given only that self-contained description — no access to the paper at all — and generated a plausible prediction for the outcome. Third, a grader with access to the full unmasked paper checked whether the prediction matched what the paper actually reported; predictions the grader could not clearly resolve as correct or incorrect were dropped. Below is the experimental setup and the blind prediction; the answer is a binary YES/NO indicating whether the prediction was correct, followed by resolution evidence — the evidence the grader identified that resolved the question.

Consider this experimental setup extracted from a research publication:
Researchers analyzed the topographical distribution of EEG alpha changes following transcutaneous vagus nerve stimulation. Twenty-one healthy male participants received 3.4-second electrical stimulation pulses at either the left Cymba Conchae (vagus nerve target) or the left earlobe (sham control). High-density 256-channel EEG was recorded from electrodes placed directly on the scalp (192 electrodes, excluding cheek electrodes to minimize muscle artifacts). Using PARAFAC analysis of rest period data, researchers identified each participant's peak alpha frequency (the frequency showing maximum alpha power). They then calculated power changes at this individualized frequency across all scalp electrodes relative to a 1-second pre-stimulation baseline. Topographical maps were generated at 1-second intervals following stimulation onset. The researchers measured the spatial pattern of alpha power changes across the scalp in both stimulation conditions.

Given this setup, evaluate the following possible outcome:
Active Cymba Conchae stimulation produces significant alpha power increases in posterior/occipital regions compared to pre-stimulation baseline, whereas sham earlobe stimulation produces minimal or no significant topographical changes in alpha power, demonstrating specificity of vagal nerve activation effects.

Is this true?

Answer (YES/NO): NO